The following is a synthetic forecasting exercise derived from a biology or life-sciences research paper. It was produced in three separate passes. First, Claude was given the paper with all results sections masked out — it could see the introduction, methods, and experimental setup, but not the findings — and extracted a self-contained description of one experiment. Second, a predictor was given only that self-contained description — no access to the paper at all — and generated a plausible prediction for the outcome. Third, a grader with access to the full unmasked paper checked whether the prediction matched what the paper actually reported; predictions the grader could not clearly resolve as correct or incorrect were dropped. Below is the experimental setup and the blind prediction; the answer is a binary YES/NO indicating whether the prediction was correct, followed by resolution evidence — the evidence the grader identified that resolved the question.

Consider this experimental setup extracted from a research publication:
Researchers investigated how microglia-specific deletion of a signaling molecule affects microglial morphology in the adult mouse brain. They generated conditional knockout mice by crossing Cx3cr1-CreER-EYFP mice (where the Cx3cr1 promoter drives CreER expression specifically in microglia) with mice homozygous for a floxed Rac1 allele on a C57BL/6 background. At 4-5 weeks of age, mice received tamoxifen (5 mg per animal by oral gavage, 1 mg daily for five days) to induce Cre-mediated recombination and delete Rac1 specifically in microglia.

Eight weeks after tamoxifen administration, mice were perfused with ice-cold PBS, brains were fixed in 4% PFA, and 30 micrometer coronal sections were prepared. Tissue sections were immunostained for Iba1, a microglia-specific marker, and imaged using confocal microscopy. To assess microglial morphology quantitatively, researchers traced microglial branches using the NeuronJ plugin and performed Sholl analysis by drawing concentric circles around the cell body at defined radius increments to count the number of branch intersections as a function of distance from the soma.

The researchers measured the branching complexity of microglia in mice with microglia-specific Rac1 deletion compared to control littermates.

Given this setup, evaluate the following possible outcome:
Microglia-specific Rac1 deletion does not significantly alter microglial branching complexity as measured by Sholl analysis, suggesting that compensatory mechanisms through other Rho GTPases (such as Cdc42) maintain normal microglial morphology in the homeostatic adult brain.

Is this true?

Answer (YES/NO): NO